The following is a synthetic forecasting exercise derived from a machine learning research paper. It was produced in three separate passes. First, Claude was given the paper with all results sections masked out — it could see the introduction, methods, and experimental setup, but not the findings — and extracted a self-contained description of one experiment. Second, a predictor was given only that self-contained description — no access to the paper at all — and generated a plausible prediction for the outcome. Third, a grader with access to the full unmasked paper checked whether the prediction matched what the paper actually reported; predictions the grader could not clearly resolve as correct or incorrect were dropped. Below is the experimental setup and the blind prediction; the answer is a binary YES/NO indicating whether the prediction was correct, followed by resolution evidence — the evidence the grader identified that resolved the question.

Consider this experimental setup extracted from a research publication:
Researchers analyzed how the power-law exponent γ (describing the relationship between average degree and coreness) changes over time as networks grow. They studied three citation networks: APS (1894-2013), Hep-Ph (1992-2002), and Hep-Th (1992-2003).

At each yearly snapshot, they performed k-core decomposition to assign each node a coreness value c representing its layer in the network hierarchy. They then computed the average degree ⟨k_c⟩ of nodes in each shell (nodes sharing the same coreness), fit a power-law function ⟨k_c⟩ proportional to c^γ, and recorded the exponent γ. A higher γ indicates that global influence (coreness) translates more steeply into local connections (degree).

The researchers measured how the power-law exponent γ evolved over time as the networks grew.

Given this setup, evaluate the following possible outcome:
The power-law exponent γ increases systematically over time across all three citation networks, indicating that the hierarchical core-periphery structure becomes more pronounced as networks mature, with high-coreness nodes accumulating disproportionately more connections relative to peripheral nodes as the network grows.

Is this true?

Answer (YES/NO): NO